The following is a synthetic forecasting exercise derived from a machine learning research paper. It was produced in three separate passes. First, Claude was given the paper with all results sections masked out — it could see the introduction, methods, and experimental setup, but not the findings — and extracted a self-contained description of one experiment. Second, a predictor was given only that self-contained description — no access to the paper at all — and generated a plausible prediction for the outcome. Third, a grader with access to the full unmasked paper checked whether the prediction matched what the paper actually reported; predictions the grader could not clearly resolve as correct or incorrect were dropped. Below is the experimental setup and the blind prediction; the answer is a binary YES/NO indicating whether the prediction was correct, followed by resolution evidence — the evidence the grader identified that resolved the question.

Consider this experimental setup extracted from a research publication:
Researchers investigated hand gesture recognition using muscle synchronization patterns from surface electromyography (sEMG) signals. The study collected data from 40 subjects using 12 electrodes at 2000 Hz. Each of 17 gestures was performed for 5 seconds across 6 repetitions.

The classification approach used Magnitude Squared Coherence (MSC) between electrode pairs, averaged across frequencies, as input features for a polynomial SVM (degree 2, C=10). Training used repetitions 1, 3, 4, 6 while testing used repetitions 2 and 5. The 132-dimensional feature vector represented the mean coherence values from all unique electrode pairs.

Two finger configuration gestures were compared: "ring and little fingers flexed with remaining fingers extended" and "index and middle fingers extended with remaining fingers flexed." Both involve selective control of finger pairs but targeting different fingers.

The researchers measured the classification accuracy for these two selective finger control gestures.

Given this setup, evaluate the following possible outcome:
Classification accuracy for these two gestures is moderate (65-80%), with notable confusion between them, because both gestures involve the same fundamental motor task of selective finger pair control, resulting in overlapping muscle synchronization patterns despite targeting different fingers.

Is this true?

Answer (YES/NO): NO